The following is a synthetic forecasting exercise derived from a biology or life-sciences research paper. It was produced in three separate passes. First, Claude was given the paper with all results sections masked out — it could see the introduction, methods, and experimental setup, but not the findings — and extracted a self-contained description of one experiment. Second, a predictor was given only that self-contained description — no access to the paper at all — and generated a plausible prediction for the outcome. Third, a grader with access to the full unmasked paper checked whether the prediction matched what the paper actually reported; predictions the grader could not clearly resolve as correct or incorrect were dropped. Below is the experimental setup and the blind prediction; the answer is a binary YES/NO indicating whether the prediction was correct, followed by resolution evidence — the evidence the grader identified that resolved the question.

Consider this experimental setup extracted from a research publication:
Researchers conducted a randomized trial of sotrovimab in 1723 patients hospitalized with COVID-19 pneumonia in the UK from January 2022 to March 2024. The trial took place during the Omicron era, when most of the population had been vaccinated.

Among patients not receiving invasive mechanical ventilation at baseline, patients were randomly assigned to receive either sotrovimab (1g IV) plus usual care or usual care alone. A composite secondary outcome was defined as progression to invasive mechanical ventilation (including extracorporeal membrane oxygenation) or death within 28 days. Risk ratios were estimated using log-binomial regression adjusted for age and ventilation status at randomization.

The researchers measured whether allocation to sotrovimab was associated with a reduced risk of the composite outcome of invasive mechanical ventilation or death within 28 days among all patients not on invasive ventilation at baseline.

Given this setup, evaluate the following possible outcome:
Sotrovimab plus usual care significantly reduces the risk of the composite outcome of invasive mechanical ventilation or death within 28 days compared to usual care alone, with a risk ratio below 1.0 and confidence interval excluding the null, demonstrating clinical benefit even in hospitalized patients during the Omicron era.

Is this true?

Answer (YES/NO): NO